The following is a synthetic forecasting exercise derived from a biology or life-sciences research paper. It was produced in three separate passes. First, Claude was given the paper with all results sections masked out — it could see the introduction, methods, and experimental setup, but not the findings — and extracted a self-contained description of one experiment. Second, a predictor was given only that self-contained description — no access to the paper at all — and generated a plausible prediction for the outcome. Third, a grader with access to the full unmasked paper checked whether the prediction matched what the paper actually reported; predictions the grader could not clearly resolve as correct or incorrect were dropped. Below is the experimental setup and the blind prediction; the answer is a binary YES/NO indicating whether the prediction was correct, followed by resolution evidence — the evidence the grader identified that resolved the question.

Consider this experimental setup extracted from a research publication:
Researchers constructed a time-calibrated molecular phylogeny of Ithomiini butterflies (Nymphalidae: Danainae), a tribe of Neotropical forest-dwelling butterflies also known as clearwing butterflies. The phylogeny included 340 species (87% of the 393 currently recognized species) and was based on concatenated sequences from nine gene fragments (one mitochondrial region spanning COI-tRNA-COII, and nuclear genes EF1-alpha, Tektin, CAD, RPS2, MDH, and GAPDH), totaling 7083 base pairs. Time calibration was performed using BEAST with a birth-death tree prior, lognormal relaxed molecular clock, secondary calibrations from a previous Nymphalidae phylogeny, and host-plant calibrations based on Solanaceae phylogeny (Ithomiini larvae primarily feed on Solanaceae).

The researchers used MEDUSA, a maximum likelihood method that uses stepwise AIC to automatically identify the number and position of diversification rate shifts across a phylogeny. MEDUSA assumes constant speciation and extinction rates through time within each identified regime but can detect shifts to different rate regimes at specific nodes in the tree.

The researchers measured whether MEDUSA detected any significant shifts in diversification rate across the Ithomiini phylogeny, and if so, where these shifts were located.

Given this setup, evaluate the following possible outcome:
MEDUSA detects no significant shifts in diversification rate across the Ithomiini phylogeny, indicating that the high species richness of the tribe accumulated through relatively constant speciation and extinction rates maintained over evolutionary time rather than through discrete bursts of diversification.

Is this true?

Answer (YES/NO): NO